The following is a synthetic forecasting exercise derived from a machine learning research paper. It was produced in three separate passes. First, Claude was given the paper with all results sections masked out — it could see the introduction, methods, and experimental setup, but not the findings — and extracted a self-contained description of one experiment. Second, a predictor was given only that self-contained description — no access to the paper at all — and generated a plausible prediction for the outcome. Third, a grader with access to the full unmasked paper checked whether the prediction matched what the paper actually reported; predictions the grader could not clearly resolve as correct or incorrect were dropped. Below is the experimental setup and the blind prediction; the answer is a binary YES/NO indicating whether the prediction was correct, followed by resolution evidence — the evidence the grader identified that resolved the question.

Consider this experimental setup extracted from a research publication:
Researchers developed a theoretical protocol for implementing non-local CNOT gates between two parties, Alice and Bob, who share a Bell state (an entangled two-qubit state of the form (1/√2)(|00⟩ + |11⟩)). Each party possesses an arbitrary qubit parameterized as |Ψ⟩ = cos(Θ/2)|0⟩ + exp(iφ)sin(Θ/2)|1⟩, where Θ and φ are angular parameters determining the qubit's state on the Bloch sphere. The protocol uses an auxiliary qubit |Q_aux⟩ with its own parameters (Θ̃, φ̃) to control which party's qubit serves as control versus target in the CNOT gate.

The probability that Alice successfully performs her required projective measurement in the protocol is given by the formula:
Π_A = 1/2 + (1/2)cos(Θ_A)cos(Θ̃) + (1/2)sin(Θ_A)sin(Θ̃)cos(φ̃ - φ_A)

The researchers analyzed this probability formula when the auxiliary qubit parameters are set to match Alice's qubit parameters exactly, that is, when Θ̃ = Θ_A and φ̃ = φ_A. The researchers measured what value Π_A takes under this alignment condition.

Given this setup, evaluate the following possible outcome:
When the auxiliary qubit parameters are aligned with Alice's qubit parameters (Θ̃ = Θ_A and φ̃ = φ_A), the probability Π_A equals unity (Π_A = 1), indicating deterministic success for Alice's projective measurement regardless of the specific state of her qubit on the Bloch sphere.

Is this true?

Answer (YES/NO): YES